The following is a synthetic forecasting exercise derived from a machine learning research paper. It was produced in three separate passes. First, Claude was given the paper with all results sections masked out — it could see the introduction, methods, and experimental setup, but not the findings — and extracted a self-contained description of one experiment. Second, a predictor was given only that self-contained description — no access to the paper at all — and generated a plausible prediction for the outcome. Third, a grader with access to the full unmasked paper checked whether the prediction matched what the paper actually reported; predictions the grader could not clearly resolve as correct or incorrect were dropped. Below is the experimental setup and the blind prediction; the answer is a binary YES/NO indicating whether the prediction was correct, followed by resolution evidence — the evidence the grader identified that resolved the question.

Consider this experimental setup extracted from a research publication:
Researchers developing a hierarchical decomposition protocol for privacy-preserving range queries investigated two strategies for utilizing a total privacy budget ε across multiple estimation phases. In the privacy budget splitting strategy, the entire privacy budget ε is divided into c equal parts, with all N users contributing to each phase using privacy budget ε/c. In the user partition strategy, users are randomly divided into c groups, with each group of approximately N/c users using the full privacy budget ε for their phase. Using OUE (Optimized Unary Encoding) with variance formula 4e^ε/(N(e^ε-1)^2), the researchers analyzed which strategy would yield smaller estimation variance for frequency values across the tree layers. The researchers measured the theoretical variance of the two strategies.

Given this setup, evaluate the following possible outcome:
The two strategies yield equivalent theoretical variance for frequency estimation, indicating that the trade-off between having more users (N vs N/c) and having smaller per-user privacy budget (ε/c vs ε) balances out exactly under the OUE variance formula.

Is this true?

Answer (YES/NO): NO